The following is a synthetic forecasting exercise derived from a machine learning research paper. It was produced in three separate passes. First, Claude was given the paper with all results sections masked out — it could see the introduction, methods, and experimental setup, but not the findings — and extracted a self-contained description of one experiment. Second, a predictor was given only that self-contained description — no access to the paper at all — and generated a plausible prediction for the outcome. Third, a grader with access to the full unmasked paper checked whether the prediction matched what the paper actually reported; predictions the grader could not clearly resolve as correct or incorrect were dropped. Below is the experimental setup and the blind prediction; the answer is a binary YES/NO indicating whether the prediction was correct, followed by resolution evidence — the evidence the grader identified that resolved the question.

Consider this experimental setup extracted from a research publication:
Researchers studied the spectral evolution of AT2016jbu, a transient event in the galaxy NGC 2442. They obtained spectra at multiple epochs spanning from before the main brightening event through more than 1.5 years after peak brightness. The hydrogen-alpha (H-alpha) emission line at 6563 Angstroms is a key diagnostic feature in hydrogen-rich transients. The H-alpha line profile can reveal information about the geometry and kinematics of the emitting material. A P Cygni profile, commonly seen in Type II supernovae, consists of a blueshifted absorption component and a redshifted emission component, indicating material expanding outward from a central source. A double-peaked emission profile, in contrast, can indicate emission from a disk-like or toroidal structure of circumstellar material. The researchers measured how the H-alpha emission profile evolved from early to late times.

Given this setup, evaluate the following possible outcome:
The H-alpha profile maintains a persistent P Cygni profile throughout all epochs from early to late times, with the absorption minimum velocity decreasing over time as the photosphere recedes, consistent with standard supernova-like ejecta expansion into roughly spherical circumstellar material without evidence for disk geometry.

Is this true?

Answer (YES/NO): NO